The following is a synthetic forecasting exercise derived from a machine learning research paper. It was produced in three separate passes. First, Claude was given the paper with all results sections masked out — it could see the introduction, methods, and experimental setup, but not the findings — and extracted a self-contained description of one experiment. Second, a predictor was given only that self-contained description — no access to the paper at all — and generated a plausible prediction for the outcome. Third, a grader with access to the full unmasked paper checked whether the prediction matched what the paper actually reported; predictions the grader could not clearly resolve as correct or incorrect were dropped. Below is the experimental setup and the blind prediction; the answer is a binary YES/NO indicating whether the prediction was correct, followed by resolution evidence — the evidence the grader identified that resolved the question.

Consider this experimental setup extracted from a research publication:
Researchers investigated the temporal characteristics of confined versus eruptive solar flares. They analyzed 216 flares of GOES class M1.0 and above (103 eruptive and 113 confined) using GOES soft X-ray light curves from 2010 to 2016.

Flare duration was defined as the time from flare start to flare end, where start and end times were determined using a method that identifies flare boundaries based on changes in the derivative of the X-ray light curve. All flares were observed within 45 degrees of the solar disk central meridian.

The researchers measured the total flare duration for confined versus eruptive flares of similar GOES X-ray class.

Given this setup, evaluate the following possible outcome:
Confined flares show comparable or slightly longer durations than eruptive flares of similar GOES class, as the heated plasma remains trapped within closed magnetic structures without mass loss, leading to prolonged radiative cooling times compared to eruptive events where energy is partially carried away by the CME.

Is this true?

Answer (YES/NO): NO